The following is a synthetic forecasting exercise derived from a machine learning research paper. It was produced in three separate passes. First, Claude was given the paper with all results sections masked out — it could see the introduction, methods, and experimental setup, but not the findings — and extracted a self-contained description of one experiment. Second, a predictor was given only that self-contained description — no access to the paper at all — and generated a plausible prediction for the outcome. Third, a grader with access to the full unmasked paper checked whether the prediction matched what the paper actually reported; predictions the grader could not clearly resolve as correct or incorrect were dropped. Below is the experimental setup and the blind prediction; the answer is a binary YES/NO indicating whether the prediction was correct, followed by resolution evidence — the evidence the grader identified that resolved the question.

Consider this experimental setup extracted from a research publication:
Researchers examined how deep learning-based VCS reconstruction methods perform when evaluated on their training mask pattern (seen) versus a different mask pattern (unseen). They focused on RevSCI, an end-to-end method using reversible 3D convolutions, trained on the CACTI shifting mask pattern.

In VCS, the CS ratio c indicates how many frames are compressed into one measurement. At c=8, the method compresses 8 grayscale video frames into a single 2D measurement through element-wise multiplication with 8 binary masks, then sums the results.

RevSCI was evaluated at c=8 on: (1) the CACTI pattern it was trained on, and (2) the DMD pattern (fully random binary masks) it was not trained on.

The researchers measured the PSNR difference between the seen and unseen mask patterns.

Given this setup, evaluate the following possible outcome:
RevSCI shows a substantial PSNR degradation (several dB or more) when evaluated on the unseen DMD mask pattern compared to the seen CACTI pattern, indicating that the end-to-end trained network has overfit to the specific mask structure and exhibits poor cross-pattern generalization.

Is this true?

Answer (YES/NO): YES